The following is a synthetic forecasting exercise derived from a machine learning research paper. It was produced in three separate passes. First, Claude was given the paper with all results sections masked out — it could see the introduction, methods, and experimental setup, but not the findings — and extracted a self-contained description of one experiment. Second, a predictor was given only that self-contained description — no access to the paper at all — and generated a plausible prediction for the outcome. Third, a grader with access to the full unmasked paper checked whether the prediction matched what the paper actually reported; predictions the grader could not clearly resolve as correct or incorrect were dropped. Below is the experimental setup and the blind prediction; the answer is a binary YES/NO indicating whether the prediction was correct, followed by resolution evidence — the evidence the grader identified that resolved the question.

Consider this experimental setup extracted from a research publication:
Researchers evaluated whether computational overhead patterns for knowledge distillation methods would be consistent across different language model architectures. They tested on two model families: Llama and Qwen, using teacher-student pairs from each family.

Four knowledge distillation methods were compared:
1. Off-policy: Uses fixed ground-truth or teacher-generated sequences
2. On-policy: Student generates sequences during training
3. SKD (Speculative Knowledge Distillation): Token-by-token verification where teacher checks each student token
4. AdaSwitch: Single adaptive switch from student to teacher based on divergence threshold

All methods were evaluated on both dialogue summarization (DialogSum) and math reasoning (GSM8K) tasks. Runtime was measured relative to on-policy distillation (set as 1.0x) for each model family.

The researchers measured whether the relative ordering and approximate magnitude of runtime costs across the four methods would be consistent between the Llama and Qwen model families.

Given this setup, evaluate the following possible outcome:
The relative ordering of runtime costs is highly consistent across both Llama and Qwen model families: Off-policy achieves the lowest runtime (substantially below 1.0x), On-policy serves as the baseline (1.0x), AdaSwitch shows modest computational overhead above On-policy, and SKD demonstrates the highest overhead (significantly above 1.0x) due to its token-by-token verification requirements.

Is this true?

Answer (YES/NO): YES